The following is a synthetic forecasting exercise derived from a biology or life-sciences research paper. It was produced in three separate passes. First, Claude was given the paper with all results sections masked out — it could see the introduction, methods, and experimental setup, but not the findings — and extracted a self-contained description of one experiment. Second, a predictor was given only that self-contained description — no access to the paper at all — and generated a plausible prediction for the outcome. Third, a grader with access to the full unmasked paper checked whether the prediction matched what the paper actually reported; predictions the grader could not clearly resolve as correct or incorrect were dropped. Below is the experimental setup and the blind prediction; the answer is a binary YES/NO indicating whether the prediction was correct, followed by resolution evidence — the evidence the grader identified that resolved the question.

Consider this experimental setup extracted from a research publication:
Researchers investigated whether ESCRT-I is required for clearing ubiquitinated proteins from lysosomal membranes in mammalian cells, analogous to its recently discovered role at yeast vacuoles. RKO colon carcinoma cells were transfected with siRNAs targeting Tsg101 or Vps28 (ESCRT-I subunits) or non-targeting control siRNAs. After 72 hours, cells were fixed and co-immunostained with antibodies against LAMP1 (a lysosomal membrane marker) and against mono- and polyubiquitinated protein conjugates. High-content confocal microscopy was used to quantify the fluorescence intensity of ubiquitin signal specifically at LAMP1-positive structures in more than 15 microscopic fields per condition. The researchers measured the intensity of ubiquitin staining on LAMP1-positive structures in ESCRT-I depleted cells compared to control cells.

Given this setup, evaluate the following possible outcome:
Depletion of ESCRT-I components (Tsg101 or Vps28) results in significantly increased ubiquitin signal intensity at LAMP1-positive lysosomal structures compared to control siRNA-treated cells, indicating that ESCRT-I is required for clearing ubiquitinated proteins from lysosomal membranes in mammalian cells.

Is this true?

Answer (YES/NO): YES